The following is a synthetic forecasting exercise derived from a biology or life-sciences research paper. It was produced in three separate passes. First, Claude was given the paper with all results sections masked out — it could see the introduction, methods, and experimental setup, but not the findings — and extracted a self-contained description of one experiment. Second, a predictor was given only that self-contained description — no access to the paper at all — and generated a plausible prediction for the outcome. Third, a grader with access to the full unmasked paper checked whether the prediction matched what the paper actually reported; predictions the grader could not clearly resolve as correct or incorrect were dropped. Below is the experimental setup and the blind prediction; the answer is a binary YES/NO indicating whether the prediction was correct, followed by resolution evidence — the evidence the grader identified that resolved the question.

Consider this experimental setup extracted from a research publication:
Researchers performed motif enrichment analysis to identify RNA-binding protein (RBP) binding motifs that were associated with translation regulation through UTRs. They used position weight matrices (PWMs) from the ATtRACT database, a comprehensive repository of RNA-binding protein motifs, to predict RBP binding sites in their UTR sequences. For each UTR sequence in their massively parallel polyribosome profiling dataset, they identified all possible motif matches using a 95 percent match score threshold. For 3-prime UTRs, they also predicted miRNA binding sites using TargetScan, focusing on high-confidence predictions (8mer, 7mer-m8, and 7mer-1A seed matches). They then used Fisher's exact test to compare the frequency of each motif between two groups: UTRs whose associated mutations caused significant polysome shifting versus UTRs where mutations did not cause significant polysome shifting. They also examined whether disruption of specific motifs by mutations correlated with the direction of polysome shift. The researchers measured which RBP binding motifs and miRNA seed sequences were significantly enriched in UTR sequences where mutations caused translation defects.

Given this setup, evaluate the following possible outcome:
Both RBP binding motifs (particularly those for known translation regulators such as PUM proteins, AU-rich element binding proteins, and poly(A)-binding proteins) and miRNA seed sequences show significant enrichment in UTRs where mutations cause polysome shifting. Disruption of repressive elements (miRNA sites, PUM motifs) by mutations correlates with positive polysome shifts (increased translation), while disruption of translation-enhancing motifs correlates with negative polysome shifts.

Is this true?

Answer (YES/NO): NO